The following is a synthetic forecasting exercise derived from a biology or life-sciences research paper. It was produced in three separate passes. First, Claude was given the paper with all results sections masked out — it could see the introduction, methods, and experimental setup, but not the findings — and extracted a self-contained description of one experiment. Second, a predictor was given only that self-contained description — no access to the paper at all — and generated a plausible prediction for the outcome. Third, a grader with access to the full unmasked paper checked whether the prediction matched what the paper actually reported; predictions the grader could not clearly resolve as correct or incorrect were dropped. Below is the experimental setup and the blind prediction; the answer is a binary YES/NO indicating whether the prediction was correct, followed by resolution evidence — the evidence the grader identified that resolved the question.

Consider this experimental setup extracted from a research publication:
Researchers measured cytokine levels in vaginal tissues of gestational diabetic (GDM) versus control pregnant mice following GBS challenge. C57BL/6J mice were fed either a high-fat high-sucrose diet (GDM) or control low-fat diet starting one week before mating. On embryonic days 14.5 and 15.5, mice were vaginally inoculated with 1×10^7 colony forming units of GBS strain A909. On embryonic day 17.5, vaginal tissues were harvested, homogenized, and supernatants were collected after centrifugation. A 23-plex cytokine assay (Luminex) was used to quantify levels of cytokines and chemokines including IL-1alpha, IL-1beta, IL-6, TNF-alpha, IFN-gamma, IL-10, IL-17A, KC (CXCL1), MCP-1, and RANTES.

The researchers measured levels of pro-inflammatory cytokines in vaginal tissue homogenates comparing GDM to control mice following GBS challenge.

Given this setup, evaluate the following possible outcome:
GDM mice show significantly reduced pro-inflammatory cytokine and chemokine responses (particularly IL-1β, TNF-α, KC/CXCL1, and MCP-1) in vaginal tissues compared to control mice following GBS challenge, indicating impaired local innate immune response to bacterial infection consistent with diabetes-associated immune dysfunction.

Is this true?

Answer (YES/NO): NO